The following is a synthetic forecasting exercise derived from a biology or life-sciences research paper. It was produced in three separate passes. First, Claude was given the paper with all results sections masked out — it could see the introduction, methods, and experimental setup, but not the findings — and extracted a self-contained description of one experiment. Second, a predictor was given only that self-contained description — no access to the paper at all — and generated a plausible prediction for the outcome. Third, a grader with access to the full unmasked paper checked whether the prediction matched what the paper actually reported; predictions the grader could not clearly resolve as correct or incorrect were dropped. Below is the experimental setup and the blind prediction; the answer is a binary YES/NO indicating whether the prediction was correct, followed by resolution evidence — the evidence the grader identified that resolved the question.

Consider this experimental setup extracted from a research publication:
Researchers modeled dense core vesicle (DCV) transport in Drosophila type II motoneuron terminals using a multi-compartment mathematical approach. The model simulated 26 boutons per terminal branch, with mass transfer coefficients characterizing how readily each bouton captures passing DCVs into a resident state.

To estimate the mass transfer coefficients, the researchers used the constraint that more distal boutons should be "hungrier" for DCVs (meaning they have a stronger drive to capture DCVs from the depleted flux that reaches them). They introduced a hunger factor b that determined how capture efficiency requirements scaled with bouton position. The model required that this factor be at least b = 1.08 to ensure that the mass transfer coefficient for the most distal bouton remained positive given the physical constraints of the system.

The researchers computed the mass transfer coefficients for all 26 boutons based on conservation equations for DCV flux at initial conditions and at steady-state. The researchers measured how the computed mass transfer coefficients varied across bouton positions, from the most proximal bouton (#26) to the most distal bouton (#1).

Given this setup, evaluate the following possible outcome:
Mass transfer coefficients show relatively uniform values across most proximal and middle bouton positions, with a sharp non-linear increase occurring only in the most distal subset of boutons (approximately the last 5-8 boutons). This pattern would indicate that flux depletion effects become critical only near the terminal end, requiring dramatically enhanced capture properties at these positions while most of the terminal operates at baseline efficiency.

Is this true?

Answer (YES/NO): NO